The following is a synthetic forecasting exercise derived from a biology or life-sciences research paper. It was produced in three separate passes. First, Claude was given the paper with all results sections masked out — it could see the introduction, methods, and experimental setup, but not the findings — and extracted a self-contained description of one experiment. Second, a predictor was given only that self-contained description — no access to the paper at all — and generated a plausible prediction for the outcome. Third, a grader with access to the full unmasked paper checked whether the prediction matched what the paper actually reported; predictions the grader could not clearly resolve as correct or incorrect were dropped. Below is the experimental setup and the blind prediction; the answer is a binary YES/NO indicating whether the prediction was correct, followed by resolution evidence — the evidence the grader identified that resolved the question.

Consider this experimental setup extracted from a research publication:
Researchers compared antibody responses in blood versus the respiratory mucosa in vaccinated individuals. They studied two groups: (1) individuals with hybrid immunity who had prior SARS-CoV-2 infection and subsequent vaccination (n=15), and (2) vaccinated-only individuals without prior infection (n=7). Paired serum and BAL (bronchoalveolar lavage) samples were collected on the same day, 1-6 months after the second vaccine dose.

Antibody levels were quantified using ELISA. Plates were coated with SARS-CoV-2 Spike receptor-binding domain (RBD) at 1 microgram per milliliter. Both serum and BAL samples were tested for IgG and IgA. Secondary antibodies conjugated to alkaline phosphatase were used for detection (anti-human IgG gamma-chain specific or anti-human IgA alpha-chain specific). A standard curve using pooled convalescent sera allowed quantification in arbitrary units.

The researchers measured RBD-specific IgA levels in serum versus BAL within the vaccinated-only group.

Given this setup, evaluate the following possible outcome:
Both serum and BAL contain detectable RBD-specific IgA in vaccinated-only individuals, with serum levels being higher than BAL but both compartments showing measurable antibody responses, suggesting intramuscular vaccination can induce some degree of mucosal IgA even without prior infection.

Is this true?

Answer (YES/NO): NO